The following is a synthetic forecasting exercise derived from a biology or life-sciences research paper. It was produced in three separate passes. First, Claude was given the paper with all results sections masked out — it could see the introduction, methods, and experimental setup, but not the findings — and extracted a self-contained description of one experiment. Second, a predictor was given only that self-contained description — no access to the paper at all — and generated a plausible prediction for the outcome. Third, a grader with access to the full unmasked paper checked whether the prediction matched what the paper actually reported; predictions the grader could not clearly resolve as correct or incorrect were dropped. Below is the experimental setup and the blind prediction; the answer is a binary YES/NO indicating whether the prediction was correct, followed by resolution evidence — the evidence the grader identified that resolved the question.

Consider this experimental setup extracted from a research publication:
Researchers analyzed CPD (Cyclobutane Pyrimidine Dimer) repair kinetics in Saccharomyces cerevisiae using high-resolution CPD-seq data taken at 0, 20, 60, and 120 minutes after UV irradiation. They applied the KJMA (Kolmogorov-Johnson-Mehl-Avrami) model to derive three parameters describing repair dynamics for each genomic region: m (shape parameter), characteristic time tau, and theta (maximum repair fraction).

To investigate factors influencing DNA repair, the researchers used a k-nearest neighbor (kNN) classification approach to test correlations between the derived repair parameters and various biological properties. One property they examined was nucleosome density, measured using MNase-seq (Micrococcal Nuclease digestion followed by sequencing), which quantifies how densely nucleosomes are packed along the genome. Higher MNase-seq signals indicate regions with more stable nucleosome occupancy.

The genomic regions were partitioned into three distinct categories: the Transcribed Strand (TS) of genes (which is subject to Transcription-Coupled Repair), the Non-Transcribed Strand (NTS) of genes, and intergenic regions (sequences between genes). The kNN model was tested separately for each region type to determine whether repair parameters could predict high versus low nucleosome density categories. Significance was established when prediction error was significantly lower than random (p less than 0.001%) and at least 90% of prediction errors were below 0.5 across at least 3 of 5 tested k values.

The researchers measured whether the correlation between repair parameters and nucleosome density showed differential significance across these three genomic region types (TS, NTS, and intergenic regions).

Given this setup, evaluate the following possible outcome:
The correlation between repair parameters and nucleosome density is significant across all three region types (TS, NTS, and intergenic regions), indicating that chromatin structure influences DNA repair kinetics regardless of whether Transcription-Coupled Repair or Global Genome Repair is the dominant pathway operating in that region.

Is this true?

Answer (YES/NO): NO